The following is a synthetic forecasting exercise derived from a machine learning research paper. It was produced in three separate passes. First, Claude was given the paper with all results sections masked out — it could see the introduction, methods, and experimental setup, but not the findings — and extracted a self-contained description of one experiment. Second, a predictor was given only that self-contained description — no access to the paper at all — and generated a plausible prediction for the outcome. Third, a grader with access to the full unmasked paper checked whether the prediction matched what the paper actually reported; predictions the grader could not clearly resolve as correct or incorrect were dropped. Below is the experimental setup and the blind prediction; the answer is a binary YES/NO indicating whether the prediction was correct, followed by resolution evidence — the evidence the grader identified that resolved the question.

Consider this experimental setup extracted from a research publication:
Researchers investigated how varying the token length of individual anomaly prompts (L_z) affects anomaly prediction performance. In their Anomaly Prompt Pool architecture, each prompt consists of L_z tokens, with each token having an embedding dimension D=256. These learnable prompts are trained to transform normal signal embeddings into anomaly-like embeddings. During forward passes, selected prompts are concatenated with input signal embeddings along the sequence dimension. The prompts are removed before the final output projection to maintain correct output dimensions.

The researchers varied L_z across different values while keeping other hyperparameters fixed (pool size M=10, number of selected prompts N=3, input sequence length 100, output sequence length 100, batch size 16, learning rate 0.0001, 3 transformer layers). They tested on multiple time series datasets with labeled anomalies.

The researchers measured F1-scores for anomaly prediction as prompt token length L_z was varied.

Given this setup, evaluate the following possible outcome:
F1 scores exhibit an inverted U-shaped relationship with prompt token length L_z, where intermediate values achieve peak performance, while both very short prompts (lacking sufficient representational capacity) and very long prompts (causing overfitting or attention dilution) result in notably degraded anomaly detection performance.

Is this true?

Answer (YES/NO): NO